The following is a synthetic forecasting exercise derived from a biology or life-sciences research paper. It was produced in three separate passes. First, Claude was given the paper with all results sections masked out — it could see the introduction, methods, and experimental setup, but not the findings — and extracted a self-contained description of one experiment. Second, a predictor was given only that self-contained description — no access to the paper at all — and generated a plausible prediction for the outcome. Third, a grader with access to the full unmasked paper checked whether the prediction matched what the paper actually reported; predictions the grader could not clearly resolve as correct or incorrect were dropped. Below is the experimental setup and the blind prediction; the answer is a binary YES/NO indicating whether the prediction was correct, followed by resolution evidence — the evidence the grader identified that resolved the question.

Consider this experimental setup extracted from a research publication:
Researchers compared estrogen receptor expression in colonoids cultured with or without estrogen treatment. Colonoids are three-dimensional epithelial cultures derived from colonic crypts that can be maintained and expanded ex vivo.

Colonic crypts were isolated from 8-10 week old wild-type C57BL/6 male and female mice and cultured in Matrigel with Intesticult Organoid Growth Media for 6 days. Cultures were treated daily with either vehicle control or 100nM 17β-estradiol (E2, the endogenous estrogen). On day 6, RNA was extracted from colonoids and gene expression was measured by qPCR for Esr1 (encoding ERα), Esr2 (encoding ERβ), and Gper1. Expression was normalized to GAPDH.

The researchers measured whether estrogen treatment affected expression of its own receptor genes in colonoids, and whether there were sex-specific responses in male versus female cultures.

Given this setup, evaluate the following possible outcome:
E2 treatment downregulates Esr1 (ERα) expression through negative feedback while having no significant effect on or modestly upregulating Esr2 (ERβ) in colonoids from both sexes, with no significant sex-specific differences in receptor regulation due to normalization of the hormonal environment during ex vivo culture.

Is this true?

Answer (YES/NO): NO